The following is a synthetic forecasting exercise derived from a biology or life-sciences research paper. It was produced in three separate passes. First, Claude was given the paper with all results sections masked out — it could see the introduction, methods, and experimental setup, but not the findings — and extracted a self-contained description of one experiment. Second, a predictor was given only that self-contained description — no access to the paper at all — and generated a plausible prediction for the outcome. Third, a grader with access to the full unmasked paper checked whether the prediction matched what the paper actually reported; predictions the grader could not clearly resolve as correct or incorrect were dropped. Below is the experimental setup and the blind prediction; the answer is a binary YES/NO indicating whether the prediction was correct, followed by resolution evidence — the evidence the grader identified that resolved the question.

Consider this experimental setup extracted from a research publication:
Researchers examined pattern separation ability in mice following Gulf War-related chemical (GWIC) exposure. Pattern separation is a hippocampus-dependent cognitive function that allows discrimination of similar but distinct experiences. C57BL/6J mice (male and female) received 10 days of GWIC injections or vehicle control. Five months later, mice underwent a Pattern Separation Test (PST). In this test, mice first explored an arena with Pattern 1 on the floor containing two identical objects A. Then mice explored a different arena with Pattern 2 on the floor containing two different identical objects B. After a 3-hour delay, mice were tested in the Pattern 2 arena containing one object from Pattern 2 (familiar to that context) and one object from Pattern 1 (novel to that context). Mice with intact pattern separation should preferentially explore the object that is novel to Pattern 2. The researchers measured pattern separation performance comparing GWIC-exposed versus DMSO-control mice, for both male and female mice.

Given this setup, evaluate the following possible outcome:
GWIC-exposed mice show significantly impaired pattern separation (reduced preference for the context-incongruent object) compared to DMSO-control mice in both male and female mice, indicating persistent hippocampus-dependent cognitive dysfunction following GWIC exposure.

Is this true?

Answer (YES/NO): NO